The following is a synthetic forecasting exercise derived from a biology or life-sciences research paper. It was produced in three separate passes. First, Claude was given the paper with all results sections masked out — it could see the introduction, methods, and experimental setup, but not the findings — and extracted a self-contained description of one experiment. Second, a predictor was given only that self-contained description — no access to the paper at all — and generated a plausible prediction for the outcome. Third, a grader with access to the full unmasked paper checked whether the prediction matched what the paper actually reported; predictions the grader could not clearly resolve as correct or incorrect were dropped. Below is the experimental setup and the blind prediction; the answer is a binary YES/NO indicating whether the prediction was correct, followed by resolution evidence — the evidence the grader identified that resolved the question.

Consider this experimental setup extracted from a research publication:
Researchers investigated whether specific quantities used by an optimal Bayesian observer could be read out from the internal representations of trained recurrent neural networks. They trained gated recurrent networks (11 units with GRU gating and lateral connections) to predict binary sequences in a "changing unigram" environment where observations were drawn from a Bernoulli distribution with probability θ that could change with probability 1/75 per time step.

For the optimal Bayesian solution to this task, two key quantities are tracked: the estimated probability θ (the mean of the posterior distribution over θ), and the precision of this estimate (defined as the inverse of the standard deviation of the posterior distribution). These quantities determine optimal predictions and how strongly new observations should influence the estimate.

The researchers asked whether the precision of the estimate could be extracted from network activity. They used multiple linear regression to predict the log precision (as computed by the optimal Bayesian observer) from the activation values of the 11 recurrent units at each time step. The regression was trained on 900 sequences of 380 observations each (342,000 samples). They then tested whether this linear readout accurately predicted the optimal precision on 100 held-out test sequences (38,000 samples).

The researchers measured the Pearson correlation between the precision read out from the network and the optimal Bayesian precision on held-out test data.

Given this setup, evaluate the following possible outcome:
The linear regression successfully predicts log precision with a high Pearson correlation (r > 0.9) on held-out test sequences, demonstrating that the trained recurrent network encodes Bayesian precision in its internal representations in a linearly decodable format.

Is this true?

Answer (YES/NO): NO